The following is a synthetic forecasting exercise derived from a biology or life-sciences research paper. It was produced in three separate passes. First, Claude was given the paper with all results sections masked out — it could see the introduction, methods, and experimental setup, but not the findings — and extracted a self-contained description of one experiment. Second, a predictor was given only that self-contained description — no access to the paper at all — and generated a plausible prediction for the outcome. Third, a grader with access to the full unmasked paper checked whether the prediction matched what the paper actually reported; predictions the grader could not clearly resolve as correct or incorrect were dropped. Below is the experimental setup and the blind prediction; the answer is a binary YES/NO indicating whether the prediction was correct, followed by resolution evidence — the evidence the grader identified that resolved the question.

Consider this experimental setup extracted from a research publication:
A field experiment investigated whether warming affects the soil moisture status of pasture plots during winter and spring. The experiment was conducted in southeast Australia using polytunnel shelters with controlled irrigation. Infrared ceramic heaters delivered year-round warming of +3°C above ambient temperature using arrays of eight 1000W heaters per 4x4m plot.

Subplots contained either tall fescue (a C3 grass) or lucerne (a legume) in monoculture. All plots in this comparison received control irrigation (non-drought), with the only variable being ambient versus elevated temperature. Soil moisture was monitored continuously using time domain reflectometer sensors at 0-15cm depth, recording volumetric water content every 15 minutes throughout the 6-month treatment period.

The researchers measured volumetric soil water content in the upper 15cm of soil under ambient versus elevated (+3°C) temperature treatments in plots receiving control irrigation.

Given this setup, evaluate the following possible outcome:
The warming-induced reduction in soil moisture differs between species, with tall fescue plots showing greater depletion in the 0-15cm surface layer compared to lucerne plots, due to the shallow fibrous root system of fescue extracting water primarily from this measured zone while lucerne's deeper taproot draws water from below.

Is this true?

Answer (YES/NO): YES